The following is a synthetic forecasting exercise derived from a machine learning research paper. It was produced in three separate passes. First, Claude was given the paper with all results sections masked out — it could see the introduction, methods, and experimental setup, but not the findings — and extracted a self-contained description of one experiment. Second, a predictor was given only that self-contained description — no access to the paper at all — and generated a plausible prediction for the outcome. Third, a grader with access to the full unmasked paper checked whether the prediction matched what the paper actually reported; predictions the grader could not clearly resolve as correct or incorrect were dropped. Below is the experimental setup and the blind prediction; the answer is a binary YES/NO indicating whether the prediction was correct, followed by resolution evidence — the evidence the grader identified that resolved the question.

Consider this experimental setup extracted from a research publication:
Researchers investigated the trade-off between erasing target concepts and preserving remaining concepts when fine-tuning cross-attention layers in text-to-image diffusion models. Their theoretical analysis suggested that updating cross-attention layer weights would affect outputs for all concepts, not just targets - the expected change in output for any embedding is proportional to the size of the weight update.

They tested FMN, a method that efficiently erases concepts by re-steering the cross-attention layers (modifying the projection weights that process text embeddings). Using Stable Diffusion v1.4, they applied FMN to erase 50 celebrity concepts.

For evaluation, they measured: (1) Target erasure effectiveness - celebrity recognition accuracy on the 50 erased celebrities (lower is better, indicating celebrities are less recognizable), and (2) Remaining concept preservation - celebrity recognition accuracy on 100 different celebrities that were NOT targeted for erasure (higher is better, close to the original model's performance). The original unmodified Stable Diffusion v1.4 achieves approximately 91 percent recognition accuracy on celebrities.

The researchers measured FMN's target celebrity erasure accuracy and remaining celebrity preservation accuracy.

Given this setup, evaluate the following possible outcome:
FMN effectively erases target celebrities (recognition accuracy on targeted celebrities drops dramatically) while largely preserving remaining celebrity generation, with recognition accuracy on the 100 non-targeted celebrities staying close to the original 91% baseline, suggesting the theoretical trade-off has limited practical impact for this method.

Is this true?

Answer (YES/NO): NO